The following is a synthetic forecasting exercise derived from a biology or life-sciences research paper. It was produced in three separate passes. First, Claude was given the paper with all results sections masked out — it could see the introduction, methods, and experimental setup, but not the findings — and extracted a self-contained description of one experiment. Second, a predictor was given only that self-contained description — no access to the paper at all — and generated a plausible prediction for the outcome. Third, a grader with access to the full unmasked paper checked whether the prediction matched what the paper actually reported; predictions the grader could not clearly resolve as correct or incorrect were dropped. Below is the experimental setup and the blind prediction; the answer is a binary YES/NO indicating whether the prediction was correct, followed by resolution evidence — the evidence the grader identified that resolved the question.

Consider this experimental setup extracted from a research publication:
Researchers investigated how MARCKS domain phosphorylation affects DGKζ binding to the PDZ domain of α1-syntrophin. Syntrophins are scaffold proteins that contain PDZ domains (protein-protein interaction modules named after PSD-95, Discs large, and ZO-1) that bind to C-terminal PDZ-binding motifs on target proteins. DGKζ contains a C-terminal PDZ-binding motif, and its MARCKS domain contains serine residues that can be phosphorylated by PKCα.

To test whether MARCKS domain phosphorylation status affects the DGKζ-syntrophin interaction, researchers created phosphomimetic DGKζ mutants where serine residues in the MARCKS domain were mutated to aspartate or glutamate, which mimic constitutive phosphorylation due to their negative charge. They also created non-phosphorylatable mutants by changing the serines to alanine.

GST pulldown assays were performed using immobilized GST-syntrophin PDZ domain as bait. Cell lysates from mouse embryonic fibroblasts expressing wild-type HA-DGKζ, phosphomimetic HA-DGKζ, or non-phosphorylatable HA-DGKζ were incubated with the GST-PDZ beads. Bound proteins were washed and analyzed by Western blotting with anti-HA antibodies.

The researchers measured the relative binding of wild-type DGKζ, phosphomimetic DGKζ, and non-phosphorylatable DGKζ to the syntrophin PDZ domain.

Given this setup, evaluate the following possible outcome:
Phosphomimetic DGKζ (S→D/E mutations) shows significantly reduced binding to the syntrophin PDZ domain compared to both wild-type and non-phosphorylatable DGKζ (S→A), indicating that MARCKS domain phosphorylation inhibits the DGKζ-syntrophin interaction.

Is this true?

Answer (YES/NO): NO